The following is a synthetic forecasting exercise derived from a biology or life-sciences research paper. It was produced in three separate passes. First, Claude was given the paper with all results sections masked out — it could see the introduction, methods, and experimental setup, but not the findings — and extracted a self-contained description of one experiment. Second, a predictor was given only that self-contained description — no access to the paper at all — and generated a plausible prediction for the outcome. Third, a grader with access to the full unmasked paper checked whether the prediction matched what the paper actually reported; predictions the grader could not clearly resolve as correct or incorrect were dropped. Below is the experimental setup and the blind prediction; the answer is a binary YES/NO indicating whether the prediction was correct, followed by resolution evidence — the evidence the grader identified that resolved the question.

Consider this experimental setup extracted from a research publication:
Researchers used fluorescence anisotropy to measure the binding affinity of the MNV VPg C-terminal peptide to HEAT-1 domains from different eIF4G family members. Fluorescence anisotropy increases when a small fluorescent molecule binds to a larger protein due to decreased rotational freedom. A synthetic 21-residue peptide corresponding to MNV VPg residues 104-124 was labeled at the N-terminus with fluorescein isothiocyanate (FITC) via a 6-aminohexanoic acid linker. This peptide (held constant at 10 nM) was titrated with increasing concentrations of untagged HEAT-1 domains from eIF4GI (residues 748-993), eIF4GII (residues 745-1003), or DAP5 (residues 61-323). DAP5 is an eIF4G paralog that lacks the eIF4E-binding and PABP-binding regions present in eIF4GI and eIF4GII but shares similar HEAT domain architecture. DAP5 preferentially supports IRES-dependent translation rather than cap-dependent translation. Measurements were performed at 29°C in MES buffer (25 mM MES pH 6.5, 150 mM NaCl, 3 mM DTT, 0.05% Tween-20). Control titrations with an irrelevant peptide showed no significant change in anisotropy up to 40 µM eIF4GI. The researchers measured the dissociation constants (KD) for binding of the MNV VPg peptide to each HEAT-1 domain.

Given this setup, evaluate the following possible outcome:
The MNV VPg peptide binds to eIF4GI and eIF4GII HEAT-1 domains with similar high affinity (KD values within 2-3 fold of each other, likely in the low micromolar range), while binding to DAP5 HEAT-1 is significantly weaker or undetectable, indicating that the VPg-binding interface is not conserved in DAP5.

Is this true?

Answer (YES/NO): NO